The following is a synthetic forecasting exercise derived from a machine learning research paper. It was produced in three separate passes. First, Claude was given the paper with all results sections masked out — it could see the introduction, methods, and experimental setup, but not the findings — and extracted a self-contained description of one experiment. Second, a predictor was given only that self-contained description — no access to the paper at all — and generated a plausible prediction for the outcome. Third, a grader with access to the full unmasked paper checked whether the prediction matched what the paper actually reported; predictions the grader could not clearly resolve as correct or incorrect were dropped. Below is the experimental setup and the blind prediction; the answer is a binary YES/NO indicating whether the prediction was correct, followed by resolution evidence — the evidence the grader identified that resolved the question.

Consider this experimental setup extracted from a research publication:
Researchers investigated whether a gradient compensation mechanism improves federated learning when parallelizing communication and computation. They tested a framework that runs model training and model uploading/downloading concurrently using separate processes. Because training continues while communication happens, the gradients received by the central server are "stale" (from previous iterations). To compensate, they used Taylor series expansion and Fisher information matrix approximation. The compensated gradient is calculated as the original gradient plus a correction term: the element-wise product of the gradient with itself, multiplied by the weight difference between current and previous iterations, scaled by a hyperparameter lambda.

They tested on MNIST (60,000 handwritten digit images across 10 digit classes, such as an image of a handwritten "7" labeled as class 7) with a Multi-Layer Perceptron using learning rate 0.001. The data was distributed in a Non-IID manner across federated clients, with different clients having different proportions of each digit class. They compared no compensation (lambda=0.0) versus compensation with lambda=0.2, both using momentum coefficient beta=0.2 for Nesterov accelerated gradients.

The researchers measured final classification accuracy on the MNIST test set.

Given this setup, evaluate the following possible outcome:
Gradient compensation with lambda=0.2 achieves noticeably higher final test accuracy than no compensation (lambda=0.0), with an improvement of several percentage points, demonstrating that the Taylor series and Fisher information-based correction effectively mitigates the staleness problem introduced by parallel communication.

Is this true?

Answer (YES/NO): NO